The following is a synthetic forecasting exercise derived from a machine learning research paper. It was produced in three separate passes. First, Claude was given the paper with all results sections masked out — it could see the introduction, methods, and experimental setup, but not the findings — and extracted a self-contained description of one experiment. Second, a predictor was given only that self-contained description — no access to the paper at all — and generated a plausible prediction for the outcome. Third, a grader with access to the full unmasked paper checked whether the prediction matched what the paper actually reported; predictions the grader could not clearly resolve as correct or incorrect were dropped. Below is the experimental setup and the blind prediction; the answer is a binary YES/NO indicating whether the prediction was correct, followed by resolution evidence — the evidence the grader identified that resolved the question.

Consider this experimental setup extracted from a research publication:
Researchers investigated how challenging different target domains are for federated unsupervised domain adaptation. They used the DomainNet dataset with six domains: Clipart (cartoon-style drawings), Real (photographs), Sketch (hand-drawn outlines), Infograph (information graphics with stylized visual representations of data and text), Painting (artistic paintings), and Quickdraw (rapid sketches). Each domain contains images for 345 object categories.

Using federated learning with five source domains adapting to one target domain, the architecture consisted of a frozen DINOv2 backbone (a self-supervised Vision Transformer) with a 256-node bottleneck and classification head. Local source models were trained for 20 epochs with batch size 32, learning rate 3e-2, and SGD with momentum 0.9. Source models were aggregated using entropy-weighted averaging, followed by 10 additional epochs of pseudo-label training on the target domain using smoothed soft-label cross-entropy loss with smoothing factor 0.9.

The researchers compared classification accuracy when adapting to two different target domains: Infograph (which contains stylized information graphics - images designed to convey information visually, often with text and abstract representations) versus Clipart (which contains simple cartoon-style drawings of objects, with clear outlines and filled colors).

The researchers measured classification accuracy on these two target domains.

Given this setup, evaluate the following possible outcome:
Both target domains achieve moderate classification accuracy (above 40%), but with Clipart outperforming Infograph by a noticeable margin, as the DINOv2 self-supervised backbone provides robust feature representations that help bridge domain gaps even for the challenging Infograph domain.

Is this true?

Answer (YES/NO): NO